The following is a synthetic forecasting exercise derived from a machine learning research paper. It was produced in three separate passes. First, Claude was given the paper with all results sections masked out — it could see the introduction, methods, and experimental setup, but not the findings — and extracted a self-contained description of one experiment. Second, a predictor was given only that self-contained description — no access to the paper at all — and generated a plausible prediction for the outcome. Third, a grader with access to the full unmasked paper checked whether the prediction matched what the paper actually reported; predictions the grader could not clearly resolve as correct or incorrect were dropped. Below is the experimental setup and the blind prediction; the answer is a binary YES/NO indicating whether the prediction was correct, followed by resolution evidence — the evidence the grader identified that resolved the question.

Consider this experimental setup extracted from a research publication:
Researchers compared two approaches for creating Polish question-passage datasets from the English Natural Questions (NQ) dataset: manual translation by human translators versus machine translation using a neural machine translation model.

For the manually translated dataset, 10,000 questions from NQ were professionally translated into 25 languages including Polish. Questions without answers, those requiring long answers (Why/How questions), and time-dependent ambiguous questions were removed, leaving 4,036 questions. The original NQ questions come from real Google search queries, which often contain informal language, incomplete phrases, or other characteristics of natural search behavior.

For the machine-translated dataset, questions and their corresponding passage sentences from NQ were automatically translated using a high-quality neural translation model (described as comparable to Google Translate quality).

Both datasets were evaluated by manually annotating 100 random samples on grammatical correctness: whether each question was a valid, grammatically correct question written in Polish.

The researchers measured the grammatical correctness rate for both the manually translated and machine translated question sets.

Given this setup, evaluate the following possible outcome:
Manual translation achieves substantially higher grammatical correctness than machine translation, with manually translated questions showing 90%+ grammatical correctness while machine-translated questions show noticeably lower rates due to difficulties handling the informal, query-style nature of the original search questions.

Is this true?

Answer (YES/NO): NO